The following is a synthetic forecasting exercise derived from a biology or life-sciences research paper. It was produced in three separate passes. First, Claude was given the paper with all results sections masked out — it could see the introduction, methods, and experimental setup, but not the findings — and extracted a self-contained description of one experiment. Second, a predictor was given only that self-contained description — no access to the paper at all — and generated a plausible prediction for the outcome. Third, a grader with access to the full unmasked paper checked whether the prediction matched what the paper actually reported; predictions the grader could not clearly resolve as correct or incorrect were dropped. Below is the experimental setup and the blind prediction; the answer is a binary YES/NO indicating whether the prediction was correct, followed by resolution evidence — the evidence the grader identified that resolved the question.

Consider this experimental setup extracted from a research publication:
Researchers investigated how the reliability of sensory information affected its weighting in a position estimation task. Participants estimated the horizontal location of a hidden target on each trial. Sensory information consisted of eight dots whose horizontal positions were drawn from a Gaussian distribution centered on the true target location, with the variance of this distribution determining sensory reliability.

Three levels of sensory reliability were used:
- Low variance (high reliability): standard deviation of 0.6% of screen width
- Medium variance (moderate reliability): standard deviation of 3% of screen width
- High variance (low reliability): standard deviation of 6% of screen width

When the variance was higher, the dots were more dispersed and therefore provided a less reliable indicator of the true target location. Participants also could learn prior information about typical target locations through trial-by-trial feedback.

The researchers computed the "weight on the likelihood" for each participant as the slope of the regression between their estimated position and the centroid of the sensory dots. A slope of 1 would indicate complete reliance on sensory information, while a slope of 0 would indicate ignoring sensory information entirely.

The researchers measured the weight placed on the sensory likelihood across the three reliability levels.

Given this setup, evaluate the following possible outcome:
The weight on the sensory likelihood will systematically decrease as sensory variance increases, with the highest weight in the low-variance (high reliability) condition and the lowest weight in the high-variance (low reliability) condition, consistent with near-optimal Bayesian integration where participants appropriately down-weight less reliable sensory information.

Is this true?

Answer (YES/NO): NO